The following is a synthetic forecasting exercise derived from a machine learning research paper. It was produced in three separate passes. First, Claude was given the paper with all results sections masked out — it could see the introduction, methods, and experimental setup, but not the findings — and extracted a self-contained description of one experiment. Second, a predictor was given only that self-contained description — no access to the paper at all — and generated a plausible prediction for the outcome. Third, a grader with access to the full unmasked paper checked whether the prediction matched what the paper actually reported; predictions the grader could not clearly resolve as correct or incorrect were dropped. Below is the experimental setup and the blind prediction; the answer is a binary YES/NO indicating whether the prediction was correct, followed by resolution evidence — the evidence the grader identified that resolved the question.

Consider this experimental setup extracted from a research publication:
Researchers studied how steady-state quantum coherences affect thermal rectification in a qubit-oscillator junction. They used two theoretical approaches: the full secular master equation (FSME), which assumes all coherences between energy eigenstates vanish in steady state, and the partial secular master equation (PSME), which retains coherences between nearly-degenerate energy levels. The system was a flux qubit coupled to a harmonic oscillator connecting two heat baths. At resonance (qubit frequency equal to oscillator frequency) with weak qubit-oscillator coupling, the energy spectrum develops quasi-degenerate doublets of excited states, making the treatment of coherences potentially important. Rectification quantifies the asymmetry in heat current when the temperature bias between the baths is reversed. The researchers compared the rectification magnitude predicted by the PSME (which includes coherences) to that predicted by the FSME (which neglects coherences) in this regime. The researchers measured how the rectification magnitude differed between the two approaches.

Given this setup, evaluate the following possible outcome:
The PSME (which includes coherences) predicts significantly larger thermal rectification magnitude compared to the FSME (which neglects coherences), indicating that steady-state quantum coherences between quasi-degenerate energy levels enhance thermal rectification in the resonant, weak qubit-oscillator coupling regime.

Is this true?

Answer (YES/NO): YES